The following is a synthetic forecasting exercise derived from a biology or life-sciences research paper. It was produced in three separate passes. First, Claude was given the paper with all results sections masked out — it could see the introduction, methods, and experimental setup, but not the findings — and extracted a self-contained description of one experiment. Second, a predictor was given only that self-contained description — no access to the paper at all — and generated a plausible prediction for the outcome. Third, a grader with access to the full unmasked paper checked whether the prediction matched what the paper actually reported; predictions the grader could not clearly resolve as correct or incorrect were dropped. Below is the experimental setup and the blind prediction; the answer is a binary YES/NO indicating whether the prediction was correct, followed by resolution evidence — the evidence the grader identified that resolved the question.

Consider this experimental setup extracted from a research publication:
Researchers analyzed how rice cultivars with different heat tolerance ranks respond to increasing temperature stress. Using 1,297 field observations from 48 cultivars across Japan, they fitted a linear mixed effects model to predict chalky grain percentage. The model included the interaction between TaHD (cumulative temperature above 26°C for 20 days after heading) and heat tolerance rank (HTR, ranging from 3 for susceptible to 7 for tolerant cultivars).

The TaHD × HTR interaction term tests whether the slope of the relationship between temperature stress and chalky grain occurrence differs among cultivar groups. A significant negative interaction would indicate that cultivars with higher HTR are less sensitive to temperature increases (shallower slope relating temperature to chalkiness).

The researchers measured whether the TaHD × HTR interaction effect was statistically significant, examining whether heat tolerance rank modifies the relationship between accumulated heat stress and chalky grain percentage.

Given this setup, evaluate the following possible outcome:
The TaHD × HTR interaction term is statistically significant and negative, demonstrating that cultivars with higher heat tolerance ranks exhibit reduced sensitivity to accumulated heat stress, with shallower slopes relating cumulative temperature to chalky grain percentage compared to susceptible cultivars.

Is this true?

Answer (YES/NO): YES